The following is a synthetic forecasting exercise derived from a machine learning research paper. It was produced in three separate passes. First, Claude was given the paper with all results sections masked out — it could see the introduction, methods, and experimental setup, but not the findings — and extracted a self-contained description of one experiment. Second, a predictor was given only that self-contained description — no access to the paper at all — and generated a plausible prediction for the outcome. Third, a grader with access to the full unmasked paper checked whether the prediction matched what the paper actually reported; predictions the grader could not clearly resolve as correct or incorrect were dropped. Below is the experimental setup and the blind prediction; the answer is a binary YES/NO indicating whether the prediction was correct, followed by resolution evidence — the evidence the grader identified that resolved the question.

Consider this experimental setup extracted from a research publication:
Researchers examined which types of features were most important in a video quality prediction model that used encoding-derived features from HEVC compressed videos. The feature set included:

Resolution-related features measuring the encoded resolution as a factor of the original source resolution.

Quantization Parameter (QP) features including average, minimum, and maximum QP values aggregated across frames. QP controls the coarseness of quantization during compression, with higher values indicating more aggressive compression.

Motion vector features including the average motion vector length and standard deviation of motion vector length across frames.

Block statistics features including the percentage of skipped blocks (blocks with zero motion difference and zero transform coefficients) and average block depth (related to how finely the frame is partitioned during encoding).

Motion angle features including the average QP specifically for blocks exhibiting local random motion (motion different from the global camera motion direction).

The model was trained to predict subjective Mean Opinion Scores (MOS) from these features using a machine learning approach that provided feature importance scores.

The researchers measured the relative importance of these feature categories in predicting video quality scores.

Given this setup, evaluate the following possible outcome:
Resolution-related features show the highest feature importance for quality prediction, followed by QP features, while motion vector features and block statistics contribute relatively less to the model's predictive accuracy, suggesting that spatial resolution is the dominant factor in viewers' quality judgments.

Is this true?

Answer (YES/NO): NO